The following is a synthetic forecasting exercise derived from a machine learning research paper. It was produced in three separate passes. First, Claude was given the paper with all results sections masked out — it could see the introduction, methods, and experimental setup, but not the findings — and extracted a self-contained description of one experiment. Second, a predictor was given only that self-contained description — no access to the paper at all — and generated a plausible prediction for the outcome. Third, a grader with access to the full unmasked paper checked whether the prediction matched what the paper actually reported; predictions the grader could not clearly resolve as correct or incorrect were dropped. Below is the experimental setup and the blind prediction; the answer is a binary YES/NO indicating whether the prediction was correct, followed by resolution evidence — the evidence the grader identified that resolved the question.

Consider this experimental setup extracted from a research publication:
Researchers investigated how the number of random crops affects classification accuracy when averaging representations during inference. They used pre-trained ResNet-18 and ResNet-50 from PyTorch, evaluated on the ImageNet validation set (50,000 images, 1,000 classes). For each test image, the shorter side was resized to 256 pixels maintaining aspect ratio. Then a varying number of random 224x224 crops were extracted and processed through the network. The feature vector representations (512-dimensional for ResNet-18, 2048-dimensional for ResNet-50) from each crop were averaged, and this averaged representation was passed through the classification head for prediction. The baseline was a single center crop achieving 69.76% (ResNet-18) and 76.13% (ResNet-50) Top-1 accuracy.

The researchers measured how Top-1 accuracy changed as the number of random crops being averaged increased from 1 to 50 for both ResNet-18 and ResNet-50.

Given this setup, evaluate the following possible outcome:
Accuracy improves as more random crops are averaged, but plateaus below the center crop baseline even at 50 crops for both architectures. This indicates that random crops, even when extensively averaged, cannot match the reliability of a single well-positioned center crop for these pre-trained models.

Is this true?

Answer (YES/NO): NO